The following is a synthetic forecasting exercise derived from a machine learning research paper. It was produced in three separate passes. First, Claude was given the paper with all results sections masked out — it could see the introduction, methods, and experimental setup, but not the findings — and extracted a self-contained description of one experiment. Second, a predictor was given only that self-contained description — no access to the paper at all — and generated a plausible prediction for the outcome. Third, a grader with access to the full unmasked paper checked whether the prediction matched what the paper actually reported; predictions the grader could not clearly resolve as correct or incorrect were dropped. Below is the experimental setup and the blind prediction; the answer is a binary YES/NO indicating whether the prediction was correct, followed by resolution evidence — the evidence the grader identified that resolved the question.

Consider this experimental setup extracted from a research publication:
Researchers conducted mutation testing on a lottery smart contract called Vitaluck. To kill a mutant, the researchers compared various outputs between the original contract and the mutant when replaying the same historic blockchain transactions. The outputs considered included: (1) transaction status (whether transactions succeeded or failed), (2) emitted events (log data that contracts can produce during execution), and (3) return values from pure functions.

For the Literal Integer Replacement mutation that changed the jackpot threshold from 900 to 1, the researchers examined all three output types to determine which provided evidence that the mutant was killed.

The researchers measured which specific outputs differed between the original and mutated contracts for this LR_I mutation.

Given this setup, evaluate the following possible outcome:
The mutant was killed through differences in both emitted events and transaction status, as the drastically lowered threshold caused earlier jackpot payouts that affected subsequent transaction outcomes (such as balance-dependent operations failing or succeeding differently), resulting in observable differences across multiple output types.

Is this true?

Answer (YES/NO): NO